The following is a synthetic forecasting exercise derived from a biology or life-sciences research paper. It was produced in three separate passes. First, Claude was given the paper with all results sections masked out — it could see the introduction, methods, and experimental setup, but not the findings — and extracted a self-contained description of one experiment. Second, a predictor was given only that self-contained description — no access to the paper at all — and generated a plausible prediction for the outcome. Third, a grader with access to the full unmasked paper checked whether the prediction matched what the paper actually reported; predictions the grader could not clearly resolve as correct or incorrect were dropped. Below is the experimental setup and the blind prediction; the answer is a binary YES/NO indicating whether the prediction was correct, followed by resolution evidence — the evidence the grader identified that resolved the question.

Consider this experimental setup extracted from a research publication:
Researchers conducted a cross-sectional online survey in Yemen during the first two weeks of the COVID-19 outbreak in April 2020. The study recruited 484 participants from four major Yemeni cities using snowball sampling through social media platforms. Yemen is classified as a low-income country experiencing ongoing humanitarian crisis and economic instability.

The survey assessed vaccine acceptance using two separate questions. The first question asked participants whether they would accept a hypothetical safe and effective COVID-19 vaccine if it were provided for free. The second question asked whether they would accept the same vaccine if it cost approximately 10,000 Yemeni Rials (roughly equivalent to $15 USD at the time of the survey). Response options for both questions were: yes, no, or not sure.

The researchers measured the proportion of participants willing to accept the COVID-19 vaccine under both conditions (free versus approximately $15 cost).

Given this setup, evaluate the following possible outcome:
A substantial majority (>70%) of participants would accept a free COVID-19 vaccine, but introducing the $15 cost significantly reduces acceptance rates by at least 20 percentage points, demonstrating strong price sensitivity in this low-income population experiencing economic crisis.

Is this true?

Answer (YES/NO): NO